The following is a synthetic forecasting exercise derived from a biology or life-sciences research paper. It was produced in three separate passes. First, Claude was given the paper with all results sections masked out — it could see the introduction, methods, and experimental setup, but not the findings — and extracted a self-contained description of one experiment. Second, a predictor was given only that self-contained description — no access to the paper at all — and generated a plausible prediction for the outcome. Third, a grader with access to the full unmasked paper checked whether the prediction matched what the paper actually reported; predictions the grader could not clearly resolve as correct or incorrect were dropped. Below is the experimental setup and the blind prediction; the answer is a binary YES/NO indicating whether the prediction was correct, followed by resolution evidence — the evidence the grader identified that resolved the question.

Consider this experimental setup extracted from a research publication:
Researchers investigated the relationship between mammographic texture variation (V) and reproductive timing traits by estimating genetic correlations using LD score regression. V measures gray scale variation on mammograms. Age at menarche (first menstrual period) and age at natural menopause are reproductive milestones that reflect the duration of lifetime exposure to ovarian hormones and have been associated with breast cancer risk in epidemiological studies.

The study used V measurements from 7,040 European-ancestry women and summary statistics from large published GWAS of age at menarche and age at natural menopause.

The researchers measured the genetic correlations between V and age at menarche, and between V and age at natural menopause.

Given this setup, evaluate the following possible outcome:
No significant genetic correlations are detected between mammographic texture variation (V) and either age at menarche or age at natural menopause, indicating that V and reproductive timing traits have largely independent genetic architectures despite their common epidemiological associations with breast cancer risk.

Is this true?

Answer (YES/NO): YES